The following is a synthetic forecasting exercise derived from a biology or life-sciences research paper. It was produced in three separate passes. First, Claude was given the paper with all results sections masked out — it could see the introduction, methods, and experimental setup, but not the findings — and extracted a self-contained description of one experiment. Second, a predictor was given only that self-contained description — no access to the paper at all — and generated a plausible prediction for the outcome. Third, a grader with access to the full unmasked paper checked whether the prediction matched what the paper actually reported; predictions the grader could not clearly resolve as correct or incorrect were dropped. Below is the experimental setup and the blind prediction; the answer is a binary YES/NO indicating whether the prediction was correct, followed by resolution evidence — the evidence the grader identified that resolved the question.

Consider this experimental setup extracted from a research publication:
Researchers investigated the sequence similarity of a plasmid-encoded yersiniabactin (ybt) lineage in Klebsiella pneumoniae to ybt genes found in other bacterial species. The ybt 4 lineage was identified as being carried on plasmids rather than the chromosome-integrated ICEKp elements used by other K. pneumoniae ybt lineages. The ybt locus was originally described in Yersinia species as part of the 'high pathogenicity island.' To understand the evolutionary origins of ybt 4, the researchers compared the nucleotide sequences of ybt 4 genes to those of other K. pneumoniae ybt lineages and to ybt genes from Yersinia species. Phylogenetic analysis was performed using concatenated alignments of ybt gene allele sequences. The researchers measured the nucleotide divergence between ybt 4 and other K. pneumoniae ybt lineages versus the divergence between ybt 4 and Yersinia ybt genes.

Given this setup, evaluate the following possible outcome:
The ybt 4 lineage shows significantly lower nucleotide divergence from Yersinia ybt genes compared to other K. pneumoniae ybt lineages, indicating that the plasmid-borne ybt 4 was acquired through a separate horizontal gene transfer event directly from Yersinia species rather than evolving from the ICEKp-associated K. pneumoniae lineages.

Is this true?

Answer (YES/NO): YES